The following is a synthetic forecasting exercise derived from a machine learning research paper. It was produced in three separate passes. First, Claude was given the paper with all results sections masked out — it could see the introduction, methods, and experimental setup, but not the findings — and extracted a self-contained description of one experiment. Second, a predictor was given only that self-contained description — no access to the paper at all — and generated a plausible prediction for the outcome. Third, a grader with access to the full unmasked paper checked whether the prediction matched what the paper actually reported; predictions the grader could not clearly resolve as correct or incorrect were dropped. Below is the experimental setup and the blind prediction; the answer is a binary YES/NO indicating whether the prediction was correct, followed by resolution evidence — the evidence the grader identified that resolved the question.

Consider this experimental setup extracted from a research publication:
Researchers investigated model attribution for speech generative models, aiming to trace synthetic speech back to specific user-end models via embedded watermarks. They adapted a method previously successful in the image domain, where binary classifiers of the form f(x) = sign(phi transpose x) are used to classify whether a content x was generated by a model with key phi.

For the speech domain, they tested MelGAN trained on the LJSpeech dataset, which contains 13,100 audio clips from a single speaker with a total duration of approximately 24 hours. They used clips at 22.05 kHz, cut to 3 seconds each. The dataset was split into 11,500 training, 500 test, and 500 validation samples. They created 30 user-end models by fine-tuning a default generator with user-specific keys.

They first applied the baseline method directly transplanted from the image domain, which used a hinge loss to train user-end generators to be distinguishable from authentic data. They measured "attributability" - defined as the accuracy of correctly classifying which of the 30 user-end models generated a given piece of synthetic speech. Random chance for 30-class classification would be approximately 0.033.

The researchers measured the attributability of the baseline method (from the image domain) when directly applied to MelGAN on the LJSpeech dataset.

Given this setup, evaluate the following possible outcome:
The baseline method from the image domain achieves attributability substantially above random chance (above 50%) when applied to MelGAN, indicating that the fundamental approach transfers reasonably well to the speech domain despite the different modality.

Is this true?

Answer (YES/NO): NO